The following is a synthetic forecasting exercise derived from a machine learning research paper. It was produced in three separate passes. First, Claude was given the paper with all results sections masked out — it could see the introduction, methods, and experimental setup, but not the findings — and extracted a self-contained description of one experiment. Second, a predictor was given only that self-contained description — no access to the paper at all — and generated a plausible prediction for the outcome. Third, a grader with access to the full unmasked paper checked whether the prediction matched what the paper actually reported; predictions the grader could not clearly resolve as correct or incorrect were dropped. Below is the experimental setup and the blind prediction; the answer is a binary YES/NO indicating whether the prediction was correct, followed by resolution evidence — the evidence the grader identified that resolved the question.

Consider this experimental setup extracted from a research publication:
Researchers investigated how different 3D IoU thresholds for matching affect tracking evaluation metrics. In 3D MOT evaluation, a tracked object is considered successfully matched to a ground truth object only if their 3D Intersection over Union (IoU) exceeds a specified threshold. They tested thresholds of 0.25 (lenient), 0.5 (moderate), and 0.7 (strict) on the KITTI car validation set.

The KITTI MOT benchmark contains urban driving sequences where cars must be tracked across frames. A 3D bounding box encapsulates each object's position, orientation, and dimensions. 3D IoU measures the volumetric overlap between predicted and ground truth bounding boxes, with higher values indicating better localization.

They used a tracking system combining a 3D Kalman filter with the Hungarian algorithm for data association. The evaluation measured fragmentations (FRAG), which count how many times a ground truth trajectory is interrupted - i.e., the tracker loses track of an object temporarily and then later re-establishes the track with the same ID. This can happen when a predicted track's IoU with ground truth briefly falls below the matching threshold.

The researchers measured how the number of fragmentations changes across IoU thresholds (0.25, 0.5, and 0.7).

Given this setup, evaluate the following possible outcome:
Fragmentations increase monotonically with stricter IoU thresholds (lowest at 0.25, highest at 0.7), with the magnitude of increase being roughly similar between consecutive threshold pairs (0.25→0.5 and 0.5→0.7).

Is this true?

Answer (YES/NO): NO